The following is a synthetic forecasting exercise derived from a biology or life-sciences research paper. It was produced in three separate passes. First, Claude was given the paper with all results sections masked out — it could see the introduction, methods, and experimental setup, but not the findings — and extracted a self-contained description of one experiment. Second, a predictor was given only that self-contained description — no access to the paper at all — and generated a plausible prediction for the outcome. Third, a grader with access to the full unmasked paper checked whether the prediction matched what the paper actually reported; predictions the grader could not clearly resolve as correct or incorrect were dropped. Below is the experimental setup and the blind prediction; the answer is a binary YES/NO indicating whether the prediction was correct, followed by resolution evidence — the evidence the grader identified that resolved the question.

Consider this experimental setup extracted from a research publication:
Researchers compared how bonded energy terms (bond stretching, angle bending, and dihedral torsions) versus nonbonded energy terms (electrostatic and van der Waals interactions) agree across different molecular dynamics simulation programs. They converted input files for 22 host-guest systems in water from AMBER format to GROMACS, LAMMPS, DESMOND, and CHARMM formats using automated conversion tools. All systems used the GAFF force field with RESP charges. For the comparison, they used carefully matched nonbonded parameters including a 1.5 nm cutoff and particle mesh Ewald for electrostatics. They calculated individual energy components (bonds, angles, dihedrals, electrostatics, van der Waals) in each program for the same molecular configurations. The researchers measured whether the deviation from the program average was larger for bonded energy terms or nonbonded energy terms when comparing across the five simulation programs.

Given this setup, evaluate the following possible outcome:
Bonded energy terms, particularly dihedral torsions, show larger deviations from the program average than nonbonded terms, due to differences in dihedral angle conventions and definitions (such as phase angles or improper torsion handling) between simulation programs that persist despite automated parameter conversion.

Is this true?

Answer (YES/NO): NO